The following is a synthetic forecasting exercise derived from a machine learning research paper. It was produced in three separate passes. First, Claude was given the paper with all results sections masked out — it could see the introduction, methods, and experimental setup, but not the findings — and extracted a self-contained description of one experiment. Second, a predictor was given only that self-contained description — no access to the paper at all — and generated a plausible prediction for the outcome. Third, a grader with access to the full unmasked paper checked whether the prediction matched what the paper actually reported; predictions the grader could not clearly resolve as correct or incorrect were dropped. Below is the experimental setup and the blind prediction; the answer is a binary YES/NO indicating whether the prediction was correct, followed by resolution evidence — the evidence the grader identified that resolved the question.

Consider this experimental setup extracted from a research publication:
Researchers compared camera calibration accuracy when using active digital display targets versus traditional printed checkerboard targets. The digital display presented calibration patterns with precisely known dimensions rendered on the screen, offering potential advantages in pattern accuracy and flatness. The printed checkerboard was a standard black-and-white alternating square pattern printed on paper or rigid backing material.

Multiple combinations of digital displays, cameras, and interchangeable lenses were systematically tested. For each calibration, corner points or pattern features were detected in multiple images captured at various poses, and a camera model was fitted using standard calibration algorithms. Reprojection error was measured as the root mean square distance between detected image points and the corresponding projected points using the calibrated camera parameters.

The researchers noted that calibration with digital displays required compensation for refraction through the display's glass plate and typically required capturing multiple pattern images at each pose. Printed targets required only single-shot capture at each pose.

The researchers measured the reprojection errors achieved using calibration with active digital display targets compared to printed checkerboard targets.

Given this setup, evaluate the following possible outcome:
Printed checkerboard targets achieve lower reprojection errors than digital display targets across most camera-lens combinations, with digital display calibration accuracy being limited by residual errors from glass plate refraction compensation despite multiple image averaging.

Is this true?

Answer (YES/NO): NO